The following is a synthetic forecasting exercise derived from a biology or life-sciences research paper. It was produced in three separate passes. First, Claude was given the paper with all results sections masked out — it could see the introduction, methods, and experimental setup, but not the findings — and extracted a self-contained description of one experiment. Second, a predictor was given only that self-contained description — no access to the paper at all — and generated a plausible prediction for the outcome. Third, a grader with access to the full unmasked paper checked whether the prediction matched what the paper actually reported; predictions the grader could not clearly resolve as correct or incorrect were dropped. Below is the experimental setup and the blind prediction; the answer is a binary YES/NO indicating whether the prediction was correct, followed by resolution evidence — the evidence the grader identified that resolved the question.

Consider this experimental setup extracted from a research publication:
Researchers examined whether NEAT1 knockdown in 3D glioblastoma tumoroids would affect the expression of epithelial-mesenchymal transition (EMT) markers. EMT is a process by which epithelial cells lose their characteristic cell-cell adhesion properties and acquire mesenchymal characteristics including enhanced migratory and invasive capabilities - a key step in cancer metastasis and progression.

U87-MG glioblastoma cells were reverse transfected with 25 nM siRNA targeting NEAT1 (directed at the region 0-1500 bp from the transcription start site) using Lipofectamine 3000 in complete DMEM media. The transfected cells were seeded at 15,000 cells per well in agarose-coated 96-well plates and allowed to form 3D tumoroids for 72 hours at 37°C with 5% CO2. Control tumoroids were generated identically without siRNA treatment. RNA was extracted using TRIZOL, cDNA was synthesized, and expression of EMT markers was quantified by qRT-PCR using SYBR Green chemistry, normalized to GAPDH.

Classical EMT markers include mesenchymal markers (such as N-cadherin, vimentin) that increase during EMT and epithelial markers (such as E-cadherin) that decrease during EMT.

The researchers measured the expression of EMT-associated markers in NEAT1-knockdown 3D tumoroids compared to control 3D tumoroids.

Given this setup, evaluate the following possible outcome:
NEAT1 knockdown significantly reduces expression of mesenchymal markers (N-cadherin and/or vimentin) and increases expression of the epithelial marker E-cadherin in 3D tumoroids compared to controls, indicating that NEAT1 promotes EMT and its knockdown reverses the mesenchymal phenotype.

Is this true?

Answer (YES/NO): NO